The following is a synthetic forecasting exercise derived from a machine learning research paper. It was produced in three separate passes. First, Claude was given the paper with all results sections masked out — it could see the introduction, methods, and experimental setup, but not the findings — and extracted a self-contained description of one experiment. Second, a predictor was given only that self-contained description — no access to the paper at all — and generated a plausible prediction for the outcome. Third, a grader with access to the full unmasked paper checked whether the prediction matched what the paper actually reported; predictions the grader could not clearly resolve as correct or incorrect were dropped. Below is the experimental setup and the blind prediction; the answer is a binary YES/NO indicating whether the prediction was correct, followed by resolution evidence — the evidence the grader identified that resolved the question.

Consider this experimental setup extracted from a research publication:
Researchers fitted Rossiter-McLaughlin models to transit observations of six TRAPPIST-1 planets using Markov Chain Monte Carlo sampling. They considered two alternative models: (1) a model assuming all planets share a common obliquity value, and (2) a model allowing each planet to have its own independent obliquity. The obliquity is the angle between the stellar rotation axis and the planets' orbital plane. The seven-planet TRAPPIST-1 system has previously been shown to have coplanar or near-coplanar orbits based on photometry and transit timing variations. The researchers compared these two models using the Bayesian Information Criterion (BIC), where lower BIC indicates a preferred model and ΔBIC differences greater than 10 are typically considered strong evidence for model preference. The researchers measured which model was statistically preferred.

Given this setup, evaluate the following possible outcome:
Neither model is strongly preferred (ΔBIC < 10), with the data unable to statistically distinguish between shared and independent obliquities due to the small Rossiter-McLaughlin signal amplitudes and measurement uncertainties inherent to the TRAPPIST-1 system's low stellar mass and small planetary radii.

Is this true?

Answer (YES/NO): NO